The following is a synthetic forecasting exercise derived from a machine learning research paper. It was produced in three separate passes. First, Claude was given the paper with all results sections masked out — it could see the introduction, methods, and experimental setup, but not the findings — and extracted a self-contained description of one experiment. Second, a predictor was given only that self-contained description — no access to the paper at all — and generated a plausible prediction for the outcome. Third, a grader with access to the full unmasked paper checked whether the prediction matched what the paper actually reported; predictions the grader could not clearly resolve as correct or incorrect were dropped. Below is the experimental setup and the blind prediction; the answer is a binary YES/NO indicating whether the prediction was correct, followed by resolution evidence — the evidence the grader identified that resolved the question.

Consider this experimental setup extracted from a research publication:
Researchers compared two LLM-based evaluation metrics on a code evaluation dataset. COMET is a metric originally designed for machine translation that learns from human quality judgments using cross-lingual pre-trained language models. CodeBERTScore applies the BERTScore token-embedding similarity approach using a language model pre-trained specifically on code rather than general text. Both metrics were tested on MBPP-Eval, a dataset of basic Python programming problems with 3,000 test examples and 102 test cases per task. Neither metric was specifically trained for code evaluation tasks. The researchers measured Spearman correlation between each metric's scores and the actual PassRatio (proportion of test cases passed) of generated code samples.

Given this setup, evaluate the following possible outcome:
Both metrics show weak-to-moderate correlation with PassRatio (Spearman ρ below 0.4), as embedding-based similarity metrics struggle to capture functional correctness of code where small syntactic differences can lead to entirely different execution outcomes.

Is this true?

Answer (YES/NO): YES